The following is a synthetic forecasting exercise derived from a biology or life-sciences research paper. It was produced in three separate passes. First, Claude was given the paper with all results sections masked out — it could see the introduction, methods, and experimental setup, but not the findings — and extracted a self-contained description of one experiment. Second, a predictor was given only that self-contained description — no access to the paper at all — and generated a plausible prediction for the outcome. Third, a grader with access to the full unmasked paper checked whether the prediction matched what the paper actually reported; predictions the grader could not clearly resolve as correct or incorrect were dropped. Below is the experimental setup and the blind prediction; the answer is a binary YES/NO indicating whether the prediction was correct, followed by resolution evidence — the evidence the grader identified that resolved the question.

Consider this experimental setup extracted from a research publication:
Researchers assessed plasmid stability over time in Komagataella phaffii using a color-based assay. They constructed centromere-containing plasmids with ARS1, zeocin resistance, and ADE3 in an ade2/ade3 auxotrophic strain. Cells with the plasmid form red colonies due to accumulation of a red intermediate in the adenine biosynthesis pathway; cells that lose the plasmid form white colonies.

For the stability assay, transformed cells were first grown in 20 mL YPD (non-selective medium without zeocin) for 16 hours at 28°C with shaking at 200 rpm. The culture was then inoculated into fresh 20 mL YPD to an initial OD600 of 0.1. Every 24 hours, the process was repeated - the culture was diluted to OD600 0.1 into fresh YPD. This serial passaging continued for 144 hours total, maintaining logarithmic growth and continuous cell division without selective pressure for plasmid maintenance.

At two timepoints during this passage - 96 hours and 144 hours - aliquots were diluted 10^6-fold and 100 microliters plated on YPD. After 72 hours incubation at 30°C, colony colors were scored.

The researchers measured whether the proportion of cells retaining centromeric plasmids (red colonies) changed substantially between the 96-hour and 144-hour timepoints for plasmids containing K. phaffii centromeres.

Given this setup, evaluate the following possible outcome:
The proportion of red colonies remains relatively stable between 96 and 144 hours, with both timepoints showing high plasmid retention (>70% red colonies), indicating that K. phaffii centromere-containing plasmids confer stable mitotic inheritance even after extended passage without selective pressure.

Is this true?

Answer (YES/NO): NO